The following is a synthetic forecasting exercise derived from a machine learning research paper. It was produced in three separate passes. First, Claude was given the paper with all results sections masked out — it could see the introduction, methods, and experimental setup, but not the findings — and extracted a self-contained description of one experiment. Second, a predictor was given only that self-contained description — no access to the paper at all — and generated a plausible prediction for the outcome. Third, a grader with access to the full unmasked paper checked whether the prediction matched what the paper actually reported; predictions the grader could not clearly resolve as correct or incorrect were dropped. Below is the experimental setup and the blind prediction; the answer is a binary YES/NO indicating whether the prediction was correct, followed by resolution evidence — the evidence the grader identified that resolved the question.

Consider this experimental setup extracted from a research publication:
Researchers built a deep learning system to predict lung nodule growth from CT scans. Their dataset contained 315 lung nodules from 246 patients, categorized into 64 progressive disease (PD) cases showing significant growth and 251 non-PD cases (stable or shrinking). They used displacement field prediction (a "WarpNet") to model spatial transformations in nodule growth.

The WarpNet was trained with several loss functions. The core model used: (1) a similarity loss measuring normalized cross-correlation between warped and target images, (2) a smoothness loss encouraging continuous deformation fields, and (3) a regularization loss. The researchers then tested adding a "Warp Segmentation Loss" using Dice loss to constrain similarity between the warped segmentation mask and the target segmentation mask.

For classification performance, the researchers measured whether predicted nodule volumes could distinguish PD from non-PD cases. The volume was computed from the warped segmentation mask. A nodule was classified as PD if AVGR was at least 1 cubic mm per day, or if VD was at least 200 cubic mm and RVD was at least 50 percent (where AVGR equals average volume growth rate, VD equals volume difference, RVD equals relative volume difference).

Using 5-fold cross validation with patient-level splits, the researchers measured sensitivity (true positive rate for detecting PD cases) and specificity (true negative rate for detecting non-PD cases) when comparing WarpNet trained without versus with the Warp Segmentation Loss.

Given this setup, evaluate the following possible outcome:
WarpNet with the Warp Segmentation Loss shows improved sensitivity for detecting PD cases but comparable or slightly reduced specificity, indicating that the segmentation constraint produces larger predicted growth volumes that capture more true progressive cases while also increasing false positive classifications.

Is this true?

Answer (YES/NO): YES